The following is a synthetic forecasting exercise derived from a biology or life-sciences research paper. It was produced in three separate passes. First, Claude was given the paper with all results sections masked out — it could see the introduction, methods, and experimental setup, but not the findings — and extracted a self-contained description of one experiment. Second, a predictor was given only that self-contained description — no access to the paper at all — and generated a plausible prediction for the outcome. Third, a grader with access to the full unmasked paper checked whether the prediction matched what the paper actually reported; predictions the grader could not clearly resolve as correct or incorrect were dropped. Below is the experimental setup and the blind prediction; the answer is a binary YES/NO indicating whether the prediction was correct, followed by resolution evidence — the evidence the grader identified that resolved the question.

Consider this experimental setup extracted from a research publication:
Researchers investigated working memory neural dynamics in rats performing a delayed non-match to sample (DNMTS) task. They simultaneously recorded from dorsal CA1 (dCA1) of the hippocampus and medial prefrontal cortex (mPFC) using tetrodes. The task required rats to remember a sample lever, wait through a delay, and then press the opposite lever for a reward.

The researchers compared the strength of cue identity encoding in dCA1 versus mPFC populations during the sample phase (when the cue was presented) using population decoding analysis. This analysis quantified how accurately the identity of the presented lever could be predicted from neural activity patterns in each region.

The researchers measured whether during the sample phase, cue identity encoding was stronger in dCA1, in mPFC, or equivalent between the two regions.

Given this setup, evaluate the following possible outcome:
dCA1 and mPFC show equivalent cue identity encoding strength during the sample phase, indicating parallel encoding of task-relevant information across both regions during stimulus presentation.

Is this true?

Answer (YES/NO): NO